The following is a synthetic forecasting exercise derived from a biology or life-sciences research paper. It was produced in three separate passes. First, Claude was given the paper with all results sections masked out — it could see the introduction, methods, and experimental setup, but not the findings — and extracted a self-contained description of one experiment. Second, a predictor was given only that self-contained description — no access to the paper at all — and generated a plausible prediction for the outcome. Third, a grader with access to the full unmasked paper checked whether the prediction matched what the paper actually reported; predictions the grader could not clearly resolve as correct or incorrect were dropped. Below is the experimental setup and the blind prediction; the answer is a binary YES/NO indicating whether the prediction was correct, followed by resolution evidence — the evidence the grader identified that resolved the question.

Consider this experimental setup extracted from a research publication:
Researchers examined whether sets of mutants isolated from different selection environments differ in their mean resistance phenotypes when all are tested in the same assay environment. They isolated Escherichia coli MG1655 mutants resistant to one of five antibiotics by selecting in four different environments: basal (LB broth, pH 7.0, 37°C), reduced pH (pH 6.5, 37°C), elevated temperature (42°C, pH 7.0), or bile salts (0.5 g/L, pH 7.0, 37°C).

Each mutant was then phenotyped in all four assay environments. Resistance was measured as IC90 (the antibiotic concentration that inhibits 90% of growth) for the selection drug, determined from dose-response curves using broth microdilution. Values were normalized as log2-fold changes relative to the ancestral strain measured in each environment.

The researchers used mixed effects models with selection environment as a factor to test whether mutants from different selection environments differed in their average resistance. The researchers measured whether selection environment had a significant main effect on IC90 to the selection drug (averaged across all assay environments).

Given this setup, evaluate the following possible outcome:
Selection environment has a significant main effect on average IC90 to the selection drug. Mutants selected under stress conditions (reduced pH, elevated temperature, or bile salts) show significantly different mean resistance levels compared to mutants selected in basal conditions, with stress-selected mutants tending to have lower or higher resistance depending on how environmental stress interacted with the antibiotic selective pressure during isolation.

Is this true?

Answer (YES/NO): NO